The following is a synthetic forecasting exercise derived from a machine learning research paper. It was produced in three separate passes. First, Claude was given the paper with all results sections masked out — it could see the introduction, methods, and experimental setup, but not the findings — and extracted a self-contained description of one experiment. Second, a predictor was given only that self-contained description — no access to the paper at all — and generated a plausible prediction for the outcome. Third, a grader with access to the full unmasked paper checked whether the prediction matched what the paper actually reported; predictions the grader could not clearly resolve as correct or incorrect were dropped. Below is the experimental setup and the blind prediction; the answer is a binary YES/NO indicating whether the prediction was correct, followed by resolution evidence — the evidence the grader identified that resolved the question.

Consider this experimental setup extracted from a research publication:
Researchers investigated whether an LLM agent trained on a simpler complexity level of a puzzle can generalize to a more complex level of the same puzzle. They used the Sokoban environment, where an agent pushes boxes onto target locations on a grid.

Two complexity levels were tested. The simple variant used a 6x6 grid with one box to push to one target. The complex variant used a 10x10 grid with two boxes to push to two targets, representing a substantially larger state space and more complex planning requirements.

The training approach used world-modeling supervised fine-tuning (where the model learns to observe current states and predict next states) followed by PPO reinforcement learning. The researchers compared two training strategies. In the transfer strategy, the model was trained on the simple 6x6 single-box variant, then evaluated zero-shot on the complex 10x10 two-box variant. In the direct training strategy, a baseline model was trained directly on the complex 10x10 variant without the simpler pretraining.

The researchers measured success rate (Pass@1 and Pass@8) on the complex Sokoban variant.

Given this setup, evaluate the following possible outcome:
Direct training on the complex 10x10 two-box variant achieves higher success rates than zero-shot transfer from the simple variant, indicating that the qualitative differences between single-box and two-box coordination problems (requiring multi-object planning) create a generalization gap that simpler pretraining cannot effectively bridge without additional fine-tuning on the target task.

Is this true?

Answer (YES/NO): NO